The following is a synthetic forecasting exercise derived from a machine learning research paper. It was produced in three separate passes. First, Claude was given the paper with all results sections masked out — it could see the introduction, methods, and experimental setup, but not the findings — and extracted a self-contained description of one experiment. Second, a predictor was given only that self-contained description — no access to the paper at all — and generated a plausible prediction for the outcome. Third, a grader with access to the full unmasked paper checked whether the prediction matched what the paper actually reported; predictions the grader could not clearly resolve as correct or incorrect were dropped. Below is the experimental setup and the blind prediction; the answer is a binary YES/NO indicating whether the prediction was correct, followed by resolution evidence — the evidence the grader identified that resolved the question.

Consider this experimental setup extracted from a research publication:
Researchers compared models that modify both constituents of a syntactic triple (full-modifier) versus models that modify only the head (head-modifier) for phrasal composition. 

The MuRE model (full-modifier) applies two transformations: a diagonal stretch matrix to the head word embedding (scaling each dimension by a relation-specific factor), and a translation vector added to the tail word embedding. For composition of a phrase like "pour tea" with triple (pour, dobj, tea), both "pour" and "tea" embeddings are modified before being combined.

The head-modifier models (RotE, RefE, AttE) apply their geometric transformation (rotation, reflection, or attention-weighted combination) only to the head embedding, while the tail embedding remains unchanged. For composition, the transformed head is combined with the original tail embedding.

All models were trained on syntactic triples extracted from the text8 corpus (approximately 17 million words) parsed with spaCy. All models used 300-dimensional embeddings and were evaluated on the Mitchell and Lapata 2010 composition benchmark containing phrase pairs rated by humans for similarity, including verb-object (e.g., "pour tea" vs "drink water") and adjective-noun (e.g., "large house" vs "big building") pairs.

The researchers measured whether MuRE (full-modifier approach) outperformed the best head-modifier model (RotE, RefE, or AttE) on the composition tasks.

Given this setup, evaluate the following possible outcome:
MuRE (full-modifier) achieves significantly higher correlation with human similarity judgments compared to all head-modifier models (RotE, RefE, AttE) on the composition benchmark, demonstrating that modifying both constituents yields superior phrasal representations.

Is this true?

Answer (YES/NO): NO